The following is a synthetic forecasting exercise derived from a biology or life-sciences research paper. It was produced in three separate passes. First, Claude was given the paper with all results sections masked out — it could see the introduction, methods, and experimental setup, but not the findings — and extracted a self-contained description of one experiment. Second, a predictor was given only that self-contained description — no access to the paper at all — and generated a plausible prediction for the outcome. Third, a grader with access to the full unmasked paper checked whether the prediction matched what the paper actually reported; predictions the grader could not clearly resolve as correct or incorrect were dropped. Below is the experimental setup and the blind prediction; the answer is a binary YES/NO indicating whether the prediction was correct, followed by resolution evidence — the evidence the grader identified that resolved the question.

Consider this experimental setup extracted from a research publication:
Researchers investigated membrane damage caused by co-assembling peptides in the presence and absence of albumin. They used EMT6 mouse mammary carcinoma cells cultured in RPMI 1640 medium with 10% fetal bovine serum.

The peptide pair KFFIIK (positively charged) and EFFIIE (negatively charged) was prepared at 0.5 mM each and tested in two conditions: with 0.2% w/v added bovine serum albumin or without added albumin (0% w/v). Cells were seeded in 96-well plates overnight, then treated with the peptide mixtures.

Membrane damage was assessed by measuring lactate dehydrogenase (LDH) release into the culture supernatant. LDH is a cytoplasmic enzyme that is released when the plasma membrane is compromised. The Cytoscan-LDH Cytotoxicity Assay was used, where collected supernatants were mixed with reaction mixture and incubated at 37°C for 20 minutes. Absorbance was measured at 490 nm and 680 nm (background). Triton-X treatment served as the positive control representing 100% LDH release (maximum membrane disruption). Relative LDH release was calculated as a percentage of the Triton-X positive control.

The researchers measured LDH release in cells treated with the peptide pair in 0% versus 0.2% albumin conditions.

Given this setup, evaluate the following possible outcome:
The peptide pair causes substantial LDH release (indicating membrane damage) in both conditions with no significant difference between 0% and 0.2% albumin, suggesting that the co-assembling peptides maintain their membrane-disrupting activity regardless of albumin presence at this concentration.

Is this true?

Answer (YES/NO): NO